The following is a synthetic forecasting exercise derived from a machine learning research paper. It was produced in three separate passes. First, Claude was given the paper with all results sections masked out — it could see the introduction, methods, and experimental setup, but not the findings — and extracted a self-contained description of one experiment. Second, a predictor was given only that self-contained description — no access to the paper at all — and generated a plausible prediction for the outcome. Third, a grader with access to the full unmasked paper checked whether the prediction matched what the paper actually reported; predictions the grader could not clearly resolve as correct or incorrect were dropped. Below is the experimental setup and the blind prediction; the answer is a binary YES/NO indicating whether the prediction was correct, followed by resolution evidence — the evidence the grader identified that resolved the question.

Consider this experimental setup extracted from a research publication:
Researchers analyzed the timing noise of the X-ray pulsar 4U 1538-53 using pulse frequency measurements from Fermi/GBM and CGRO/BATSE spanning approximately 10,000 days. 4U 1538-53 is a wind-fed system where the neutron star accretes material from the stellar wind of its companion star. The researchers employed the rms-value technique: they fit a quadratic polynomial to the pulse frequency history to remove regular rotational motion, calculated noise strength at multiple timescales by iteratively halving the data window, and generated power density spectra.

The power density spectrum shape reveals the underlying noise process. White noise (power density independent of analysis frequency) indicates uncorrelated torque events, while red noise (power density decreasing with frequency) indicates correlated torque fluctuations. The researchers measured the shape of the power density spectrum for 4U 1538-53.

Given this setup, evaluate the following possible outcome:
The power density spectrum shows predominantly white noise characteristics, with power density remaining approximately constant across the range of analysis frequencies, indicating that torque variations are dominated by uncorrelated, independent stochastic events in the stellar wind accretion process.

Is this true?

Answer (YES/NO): YES